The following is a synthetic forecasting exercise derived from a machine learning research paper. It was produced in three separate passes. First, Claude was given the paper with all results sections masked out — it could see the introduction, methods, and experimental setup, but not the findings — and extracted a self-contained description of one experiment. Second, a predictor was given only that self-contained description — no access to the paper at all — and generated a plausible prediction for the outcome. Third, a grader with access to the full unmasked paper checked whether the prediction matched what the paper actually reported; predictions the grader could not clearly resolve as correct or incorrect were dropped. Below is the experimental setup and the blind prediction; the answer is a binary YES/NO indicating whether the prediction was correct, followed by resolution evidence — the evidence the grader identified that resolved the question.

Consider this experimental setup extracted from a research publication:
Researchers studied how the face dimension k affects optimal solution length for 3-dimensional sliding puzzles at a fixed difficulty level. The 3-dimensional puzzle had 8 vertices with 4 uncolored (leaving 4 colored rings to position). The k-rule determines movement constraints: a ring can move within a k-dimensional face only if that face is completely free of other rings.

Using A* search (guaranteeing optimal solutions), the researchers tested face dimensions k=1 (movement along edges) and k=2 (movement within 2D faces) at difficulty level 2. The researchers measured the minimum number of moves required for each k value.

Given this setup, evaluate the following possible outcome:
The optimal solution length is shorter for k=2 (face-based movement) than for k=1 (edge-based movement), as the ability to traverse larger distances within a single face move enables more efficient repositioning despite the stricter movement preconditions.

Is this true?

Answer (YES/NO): YES